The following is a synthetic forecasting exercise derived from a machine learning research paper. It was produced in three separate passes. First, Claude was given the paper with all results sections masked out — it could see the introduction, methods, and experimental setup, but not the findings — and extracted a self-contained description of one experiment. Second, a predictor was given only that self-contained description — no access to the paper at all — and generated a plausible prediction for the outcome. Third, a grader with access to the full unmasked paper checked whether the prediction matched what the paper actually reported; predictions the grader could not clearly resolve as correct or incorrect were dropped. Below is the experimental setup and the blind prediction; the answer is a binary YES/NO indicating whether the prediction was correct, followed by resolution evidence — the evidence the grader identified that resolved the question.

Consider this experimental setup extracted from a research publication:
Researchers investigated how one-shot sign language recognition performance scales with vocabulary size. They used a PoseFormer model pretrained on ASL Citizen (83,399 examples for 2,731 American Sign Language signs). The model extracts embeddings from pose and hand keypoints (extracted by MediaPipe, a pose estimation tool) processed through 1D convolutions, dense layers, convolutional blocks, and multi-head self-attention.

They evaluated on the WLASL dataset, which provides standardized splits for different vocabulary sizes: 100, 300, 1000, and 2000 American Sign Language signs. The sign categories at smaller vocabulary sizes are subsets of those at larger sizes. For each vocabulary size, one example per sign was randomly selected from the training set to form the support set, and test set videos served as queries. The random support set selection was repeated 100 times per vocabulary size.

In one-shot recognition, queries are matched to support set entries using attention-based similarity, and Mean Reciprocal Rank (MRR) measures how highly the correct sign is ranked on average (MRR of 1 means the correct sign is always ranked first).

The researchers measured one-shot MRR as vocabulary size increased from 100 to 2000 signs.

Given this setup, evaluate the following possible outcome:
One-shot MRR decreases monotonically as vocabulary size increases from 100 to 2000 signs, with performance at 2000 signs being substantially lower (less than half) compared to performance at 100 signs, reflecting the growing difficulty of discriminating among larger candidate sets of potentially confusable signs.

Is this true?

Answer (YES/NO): NO